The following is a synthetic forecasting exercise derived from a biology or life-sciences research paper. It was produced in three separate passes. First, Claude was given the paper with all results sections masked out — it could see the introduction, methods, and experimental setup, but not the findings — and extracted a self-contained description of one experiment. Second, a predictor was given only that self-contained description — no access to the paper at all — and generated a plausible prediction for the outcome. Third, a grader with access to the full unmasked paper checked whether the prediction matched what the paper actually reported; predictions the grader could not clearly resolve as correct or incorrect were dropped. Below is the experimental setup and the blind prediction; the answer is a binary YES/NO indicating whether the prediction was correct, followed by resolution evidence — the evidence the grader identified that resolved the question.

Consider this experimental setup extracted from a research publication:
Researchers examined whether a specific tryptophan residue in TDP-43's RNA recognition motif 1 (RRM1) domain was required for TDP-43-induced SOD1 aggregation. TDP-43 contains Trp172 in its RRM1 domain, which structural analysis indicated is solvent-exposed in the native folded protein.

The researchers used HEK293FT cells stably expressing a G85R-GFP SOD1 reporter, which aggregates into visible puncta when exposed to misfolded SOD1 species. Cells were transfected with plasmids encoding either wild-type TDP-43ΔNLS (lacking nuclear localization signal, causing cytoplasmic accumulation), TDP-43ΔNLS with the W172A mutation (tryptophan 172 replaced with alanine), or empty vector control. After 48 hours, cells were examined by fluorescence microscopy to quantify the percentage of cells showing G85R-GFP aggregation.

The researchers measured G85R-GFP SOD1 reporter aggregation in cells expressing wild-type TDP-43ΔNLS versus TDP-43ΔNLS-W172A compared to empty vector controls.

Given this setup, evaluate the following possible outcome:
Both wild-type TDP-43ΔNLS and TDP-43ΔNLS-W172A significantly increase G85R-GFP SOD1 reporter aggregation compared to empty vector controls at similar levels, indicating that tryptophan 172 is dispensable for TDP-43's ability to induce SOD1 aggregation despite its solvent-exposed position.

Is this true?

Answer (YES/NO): NO